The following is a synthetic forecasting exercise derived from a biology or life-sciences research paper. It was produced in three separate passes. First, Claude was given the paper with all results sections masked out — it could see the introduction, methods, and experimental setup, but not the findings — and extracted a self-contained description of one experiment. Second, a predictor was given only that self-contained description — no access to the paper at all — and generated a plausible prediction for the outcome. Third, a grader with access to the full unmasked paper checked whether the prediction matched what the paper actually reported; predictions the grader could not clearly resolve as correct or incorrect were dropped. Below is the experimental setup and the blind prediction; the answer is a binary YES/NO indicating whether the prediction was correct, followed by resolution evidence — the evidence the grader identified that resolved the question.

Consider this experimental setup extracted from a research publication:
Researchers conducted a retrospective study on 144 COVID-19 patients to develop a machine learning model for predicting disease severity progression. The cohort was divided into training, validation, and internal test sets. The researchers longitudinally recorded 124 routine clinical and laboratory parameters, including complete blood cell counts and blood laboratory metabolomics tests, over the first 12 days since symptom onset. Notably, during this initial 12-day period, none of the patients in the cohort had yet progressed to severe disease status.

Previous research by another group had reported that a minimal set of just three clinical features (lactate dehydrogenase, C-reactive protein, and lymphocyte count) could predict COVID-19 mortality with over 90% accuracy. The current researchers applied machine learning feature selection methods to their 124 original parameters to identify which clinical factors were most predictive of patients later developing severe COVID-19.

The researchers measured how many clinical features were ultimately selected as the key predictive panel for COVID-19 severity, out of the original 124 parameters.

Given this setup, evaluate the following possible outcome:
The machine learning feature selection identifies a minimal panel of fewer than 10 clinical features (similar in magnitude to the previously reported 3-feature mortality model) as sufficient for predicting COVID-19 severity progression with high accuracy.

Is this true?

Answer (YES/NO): NO